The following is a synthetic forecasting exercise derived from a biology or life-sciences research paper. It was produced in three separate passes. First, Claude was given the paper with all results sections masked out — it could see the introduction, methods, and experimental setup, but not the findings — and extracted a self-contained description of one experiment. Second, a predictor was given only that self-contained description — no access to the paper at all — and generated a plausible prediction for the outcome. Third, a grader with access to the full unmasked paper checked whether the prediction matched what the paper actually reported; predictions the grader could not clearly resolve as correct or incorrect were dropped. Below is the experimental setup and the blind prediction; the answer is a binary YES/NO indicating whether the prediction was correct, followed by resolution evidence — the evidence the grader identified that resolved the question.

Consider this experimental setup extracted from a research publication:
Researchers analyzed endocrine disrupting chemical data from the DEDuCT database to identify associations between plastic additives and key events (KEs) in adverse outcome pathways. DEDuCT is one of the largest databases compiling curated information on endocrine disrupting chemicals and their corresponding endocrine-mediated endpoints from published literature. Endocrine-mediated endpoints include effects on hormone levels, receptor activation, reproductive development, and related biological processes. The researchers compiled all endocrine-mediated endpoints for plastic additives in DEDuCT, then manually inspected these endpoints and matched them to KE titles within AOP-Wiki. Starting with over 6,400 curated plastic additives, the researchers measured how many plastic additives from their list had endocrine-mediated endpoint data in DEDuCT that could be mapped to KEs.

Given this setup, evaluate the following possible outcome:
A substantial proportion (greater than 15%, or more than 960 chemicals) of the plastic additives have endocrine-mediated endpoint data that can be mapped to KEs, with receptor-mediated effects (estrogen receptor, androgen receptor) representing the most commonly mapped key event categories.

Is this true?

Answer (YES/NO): NO